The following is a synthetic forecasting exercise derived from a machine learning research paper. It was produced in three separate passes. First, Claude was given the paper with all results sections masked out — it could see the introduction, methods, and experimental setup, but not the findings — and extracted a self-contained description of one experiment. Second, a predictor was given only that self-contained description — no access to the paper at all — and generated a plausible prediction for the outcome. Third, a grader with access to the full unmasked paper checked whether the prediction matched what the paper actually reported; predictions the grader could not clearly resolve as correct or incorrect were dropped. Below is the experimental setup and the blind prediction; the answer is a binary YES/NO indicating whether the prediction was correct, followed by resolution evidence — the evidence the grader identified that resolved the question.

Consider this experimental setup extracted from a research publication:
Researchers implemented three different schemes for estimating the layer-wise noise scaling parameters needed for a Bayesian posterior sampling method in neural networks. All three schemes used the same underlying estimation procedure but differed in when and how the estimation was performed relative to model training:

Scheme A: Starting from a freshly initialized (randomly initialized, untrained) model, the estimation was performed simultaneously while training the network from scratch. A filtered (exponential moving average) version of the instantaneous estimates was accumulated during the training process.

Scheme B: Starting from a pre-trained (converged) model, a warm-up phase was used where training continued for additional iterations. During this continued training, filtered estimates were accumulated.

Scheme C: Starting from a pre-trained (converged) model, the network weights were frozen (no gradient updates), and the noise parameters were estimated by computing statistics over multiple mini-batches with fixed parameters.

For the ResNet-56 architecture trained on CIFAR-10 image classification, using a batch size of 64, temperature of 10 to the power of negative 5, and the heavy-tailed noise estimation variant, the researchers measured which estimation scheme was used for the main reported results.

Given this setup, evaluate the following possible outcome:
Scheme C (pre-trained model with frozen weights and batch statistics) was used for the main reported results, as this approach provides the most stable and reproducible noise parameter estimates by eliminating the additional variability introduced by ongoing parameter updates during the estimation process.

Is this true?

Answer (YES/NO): YES